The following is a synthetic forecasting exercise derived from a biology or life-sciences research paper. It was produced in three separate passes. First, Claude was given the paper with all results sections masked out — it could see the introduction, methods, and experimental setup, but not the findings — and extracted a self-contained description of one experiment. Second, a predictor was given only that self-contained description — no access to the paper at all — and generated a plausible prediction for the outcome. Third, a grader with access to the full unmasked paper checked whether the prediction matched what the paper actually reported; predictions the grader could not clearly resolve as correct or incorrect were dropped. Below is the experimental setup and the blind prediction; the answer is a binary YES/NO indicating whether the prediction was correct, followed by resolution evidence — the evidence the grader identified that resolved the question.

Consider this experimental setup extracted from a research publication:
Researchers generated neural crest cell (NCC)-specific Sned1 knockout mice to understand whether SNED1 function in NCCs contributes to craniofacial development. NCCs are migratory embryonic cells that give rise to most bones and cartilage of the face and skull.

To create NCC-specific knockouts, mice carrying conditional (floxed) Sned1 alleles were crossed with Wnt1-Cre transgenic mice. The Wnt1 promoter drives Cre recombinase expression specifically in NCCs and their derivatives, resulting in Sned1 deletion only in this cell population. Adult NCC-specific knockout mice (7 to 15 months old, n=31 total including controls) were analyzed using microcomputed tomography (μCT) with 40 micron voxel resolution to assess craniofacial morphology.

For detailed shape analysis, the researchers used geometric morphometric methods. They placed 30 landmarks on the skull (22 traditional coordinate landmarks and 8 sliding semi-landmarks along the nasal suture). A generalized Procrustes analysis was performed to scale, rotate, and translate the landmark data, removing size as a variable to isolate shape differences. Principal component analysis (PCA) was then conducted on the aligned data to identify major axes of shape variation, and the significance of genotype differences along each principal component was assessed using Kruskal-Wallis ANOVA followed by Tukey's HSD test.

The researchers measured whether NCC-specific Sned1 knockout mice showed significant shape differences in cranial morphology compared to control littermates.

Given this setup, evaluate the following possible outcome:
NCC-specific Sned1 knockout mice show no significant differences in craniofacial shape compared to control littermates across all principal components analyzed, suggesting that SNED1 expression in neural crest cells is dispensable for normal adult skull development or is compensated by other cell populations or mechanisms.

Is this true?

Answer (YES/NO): NO